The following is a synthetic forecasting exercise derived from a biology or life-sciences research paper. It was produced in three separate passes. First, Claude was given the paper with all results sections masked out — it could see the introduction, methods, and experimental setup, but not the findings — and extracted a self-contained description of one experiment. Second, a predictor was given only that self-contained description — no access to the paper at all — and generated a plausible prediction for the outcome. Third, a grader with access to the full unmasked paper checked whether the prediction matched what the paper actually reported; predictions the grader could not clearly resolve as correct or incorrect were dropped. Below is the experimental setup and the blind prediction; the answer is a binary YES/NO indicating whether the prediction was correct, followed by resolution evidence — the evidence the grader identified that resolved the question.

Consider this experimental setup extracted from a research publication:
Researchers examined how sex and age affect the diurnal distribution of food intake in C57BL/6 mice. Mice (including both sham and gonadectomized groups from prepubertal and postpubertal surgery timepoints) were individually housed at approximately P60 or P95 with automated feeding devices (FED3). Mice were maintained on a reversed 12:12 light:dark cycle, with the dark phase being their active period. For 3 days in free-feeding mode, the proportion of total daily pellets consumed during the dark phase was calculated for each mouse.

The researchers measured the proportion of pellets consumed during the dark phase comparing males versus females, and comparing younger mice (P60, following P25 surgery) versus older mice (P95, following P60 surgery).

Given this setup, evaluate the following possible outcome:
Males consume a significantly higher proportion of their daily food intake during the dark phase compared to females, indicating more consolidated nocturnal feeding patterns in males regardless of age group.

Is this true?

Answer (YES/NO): NO